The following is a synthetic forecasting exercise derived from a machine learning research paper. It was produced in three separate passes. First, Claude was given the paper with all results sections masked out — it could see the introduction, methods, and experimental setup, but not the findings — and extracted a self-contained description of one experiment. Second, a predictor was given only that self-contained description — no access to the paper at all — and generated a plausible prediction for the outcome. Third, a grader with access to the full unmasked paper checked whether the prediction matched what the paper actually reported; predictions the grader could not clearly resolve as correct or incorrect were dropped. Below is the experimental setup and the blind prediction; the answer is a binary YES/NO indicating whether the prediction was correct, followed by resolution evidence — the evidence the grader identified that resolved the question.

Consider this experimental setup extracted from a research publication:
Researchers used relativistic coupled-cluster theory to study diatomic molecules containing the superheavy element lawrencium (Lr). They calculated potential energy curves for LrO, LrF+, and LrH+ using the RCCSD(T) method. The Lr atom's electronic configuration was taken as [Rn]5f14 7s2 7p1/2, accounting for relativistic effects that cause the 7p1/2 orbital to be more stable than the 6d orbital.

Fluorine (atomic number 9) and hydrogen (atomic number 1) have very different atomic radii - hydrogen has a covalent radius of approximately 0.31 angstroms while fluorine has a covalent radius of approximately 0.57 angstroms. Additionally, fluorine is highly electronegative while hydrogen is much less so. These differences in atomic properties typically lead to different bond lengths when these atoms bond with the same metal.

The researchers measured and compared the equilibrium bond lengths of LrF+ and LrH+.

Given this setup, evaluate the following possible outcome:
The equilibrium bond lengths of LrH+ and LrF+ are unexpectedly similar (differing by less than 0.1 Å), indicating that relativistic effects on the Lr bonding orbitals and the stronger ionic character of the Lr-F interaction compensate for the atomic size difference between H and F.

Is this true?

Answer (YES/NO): YES